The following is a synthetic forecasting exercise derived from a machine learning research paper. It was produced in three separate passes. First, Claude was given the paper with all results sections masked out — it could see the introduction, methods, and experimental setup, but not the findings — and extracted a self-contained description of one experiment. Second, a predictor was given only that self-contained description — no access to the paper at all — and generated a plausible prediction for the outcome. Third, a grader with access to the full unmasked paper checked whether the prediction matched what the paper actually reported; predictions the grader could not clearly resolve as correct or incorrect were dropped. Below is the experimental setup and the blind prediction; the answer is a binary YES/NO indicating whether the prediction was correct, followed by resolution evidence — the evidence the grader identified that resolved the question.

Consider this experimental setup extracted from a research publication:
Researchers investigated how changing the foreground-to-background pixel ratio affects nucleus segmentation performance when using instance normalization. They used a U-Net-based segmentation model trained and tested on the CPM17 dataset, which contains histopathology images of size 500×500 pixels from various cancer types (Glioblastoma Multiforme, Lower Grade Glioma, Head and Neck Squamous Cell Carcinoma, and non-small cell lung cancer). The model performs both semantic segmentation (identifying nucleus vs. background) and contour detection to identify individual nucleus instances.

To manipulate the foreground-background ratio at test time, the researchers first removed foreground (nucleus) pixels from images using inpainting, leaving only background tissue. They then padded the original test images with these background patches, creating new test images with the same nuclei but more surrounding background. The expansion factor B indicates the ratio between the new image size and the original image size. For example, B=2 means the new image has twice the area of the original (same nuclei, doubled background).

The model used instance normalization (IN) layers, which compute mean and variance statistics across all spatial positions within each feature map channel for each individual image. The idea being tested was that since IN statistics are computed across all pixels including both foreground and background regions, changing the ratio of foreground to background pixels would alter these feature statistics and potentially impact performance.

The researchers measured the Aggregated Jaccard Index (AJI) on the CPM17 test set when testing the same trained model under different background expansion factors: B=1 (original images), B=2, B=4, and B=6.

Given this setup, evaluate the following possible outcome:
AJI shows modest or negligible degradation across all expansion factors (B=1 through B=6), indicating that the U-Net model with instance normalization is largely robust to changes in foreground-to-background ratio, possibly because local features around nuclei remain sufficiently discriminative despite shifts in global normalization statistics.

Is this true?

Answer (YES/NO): NO